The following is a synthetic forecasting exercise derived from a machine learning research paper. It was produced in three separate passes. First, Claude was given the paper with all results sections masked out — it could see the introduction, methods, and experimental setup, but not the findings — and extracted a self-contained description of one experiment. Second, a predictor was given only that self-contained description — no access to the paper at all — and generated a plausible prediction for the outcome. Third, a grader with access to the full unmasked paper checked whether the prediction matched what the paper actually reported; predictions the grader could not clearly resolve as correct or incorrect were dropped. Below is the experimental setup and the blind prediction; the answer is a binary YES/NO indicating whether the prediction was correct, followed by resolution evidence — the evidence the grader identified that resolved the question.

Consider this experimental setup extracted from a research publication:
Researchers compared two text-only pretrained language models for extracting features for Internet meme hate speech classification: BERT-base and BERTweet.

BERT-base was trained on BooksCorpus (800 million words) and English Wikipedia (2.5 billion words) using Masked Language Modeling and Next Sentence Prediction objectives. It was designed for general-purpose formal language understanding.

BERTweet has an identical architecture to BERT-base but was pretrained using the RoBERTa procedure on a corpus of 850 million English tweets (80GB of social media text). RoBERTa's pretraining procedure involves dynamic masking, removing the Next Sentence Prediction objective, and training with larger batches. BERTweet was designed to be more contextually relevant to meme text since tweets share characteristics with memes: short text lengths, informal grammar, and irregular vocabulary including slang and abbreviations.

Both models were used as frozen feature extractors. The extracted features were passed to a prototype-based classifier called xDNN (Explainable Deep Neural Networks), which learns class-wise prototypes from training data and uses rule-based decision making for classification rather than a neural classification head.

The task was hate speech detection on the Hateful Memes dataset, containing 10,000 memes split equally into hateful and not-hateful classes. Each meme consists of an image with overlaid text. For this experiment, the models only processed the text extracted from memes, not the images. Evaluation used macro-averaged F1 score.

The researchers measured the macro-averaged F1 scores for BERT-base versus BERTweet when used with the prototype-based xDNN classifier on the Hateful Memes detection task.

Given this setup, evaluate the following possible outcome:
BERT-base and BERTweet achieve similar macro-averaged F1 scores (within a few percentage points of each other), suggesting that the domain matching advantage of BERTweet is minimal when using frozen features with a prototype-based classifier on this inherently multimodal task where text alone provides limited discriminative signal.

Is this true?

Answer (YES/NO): NO